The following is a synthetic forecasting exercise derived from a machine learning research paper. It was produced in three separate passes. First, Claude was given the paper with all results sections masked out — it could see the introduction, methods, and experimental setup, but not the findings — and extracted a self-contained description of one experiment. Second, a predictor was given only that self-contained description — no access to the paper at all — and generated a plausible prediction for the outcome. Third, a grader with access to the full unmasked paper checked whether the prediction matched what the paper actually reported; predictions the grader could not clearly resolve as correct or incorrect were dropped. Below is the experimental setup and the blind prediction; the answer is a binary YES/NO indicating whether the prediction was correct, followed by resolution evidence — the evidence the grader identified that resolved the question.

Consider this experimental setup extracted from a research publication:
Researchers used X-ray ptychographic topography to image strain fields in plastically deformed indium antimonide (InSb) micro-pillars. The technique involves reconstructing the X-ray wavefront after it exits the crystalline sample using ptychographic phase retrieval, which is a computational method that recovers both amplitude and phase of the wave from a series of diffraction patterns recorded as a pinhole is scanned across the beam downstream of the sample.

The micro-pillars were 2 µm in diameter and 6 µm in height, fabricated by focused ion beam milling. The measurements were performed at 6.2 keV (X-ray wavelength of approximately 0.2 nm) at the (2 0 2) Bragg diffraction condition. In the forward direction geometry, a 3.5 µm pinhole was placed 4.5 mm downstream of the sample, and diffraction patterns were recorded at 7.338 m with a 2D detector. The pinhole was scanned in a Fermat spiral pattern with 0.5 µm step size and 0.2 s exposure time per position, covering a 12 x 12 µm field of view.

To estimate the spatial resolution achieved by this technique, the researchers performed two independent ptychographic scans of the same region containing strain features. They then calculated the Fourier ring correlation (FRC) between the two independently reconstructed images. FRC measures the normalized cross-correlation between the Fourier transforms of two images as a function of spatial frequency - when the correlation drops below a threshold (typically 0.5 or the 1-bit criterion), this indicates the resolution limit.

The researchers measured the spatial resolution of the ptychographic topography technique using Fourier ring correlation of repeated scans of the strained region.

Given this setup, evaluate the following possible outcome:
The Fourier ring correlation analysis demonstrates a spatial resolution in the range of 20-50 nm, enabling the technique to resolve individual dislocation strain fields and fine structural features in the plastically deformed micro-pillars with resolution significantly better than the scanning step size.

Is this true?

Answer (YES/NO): YES